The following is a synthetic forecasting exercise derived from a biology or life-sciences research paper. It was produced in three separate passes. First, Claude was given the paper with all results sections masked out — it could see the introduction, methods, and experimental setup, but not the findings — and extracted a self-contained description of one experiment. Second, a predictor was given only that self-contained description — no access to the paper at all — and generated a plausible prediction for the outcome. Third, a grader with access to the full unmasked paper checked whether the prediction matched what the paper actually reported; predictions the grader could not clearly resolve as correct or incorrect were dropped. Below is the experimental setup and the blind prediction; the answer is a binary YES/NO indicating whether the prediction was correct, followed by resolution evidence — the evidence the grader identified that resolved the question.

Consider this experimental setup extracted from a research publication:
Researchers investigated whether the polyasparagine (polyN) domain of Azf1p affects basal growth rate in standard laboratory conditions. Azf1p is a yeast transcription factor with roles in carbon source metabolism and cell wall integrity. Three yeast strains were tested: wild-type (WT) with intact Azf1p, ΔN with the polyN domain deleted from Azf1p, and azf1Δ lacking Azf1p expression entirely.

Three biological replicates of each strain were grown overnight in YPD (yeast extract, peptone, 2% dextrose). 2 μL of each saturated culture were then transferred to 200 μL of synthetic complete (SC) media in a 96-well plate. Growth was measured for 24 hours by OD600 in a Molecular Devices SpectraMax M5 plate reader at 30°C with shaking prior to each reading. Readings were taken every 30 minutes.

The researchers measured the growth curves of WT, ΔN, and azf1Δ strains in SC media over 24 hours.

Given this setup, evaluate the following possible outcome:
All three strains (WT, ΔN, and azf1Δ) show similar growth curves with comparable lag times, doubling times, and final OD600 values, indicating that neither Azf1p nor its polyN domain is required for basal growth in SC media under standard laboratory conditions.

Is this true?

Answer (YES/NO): NO